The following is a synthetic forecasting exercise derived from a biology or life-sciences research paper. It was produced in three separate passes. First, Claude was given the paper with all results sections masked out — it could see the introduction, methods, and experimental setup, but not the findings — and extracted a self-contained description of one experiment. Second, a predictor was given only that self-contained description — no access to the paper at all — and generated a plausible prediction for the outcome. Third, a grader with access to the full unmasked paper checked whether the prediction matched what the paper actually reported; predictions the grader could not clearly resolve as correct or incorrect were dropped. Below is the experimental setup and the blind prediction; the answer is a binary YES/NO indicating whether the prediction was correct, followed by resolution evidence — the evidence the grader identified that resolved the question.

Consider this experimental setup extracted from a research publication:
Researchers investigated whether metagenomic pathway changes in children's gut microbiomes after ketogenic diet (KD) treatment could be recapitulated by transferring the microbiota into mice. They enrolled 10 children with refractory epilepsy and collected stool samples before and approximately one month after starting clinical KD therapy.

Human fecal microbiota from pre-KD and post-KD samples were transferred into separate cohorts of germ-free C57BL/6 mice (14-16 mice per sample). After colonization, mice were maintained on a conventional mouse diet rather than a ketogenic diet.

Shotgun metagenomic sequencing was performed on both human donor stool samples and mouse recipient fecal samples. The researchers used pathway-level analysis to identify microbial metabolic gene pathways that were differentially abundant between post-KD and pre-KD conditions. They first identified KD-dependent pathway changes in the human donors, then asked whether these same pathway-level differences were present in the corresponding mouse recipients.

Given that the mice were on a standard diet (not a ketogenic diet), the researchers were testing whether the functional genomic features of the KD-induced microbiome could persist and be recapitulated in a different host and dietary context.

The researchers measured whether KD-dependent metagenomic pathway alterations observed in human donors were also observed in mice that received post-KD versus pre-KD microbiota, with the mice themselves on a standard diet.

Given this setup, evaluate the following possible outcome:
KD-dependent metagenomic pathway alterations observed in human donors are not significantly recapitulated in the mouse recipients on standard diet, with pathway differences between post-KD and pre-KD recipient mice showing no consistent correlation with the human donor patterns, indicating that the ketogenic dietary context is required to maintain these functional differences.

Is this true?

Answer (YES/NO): NO